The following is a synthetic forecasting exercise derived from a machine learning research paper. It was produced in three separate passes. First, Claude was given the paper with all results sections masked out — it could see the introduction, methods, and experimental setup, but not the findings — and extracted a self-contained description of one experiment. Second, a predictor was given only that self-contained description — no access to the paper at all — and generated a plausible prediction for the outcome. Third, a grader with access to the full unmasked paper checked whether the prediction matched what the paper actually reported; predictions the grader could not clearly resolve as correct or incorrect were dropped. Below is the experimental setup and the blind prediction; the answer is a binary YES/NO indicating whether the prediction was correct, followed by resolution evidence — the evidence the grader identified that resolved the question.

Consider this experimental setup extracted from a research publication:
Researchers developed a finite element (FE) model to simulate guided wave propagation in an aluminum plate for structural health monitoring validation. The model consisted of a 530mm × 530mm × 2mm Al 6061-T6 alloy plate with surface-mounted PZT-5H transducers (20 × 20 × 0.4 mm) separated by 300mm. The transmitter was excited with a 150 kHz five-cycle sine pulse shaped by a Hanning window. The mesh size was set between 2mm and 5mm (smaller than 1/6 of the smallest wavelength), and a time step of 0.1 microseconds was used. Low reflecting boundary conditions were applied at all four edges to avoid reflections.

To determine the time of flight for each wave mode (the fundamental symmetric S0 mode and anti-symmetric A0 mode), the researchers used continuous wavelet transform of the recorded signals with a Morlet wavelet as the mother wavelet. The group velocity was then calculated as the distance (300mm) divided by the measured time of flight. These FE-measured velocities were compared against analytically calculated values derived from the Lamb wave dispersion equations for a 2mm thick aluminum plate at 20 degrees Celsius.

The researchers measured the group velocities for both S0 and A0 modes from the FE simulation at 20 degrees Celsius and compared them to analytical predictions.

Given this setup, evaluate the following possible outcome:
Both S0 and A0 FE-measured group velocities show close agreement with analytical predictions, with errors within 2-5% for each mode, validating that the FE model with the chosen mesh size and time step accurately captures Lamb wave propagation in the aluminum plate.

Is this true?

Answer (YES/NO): YES